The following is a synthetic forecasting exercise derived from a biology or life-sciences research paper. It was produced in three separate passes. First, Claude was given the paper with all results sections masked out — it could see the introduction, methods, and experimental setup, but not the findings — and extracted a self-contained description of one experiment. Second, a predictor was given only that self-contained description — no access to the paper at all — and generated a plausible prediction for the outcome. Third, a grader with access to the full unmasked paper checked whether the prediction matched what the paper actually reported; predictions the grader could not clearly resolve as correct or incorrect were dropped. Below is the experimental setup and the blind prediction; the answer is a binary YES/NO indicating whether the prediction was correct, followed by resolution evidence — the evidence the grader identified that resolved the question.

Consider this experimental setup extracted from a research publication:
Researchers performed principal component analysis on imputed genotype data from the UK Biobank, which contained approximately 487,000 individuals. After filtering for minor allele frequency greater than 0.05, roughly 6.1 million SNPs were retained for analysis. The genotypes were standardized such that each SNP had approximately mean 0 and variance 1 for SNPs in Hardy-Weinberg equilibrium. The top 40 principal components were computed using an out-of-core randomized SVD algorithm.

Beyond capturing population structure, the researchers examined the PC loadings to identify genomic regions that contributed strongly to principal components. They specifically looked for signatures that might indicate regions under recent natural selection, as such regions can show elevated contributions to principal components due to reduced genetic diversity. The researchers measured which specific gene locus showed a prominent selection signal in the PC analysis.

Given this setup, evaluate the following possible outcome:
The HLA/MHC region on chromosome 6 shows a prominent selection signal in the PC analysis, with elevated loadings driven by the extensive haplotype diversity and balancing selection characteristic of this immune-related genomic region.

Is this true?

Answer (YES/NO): NO